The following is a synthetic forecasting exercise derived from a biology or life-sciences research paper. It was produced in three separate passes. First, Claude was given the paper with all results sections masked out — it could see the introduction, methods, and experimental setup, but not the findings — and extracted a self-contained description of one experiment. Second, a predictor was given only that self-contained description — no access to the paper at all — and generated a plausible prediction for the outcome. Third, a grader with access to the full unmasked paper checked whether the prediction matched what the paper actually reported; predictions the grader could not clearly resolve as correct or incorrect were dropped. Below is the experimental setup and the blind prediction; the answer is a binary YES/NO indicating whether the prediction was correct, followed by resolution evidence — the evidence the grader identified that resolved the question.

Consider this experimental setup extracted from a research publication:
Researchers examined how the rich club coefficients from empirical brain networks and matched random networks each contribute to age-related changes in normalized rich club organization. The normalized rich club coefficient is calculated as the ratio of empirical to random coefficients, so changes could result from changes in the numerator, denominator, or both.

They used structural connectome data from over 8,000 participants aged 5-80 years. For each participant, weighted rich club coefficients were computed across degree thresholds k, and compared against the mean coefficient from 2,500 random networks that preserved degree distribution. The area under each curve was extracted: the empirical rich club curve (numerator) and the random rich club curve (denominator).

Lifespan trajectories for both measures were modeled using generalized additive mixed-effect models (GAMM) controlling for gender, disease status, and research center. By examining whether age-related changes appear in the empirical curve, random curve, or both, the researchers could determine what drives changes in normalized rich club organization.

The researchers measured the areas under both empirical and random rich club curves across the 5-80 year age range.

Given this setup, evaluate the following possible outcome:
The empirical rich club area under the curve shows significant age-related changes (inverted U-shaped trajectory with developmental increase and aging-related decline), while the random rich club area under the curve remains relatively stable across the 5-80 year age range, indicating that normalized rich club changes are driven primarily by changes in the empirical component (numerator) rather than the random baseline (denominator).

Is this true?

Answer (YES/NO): NO